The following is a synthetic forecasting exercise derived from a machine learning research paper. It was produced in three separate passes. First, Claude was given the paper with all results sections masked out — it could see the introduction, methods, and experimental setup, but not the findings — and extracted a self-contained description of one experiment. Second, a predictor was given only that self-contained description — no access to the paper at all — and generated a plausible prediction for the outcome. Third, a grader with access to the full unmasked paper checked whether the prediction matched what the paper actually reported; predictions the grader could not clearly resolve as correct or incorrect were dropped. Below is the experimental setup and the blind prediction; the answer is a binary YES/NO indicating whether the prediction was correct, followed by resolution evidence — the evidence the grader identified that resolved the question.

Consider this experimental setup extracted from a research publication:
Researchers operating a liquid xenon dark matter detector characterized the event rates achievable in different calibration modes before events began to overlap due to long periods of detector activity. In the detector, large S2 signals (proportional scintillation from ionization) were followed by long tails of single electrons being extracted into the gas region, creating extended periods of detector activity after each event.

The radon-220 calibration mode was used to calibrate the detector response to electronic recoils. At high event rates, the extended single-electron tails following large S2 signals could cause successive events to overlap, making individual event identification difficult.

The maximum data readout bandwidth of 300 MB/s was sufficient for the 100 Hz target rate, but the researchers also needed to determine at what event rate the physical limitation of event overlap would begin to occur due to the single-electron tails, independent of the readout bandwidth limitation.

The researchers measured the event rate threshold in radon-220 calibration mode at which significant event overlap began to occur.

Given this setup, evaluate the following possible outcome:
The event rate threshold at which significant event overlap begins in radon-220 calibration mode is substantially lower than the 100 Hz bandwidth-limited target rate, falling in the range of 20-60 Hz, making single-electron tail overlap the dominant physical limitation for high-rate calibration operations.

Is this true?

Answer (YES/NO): NO